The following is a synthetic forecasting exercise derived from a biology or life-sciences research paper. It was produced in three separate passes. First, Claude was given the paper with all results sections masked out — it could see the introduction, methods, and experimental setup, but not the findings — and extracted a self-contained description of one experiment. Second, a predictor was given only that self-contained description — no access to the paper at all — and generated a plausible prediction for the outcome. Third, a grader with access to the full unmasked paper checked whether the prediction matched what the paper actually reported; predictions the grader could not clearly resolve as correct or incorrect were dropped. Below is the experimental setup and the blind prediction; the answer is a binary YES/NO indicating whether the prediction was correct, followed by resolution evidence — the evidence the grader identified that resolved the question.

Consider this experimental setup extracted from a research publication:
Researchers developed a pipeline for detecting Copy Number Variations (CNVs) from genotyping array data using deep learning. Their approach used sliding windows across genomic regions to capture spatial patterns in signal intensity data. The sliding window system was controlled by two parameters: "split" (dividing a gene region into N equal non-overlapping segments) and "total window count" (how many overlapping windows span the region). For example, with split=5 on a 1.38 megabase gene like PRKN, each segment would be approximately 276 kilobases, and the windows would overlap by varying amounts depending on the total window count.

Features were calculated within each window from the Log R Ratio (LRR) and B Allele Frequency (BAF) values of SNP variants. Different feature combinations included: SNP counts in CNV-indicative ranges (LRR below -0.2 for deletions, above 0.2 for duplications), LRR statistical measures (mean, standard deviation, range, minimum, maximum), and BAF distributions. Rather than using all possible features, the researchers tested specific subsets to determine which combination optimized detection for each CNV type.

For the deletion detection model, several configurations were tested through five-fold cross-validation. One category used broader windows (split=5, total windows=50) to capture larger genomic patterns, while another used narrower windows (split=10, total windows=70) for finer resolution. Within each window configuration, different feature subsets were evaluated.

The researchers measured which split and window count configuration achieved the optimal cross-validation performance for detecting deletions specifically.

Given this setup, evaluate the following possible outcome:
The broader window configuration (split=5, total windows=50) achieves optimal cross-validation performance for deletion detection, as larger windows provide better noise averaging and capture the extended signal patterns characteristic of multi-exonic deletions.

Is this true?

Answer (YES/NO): YES